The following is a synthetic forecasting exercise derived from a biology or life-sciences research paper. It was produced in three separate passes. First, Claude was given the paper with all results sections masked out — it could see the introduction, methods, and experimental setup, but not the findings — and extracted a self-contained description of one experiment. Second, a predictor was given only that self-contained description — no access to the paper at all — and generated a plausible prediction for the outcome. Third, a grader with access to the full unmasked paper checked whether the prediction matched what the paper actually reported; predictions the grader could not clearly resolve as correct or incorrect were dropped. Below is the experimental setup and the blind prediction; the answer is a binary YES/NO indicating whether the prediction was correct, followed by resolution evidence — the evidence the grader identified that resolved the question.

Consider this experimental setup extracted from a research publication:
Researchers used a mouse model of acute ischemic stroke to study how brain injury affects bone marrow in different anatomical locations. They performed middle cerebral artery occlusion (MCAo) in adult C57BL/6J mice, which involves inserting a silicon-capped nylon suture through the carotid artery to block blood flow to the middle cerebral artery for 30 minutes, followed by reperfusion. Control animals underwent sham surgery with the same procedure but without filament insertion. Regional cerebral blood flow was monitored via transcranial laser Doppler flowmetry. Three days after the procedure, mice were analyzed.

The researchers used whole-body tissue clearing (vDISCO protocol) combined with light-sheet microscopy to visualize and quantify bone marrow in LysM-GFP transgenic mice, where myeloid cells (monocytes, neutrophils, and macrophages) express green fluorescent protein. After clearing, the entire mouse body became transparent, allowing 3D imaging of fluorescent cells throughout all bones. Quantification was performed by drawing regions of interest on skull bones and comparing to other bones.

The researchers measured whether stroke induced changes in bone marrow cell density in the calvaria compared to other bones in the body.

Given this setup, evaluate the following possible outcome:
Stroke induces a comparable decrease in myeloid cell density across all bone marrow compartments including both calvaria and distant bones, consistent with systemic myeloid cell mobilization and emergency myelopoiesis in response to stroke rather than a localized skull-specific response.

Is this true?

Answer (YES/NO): NO